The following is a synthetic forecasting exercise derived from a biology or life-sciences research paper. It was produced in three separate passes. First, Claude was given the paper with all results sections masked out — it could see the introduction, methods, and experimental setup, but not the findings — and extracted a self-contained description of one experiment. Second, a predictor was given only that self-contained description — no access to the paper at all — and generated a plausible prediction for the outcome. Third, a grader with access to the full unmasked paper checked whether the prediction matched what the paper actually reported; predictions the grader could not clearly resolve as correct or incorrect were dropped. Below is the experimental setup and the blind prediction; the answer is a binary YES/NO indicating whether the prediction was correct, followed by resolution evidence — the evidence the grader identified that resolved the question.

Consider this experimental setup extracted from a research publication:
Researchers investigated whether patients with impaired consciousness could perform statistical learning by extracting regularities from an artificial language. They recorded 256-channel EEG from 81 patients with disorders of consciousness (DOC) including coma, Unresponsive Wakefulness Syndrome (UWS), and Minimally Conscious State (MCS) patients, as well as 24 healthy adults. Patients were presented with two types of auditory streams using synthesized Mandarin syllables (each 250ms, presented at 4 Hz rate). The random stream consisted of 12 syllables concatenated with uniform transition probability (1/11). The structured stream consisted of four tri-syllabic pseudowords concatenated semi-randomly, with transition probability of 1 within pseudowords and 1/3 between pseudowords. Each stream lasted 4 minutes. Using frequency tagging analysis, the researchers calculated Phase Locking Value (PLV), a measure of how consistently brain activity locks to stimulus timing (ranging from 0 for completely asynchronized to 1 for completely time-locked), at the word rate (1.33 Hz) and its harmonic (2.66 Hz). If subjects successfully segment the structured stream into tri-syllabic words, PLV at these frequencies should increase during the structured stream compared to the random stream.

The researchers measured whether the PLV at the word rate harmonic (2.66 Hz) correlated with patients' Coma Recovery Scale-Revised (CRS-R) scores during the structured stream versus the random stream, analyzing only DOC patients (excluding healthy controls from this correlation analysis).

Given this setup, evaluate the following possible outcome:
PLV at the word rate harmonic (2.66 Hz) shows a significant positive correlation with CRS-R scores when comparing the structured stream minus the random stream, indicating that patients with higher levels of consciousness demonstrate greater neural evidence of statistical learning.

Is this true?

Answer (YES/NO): YES